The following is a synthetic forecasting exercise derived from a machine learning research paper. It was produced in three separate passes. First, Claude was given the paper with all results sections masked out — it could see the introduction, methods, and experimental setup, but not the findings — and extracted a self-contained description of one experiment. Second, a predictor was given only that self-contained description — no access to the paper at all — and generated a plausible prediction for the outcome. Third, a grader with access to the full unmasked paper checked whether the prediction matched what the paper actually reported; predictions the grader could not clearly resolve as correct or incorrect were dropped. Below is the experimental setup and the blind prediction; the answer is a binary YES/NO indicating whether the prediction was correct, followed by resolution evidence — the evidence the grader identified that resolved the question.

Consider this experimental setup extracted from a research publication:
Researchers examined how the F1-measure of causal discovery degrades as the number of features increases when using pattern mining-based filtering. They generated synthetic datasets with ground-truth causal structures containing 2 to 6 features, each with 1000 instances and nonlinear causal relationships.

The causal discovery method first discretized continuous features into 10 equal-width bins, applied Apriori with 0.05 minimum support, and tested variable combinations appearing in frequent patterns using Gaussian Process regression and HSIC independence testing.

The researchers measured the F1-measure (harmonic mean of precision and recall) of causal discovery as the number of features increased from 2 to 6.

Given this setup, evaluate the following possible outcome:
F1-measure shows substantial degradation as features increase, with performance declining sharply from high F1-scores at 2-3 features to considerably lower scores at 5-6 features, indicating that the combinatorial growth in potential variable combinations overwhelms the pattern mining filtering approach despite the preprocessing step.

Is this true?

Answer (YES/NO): NO